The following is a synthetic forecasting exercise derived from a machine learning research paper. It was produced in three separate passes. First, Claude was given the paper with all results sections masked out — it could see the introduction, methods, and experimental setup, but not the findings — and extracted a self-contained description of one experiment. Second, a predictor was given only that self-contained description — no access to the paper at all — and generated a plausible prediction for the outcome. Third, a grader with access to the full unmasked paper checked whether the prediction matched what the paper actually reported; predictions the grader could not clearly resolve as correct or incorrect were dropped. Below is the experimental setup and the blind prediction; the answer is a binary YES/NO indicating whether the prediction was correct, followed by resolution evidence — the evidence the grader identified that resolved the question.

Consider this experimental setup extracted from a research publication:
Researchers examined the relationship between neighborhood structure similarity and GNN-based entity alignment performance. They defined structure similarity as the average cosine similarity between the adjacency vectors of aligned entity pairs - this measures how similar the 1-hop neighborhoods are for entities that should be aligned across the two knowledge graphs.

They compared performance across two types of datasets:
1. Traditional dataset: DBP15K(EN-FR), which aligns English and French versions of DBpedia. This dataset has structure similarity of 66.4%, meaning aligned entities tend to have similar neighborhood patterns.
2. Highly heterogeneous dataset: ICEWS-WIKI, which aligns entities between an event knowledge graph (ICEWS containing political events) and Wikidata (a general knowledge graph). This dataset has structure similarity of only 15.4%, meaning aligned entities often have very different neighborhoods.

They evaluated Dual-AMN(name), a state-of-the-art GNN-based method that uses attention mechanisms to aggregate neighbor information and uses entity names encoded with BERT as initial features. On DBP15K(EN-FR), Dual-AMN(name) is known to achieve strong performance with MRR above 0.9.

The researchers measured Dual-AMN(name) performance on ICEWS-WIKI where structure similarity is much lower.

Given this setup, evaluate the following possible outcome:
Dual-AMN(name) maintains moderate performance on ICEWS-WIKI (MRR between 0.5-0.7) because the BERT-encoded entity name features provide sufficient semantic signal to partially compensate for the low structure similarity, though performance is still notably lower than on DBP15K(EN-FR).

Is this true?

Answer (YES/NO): NO